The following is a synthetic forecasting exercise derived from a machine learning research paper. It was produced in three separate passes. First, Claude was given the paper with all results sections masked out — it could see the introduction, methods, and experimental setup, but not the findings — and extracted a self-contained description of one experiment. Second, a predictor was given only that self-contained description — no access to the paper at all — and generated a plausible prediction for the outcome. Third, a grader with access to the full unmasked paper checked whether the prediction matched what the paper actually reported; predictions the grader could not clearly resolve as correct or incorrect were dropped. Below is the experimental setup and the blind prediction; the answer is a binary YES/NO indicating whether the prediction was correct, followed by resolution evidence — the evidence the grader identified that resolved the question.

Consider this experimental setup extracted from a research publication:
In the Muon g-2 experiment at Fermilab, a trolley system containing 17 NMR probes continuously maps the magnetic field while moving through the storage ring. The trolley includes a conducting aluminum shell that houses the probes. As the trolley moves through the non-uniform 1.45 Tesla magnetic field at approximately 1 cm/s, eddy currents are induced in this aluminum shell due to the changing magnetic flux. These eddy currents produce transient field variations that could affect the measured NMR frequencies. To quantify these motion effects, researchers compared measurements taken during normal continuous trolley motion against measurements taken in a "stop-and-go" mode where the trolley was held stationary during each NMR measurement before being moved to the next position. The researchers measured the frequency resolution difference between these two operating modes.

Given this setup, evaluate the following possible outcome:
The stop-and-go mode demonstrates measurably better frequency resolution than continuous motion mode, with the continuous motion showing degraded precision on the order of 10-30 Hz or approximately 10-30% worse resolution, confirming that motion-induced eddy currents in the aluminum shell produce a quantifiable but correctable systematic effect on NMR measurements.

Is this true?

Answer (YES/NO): NO